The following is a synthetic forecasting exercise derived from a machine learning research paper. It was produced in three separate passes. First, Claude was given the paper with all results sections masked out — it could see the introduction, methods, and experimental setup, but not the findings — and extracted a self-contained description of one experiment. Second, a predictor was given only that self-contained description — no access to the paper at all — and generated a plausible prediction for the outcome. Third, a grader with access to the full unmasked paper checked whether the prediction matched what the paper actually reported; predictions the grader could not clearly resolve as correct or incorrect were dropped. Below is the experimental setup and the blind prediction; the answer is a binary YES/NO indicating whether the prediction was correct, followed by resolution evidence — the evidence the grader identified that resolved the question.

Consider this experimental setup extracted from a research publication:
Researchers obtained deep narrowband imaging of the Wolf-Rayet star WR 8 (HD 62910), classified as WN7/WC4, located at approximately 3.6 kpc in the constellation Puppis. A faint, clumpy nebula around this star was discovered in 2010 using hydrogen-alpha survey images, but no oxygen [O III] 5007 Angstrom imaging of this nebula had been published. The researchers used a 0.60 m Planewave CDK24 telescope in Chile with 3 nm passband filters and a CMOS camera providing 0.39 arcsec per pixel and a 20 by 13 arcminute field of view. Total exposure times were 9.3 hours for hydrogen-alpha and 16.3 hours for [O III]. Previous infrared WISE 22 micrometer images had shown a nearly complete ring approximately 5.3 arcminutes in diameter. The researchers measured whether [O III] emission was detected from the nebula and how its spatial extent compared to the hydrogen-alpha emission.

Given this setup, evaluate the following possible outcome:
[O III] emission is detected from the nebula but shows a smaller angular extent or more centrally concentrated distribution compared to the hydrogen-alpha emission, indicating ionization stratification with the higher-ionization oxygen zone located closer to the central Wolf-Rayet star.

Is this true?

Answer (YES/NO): NO